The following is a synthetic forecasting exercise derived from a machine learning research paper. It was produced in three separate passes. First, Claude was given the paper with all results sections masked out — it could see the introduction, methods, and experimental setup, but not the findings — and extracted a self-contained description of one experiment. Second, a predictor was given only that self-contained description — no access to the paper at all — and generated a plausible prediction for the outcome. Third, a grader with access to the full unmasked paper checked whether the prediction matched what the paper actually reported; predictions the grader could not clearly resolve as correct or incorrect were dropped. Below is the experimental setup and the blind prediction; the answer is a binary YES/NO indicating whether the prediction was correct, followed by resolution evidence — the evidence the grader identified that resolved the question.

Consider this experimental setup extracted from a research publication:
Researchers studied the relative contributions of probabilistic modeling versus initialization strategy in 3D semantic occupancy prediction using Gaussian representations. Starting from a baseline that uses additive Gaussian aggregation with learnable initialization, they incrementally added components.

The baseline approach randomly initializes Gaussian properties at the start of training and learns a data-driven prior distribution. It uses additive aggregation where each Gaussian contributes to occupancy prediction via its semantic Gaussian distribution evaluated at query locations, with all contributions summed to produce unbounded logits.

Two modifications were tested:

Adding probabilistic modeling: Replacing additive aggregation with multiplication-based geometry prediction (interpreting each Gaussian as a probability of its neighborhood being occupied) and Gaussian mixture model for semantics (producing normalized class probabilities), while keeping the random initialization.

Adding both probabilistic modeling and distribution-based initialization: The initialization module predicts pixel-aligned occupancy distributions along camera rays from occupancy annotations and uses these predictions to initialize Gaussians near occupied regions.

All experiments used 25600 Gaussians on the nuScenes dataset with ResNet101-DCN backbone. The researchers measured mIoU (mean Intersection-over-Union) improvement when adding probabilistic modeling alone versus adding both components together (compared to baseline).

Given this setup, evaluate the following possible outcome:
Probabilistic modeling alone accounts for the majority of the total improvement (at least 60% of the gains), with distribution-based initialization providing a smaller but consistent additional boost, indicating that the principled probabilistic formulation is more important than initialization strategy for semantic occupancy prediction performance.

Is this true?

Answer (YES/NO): YES